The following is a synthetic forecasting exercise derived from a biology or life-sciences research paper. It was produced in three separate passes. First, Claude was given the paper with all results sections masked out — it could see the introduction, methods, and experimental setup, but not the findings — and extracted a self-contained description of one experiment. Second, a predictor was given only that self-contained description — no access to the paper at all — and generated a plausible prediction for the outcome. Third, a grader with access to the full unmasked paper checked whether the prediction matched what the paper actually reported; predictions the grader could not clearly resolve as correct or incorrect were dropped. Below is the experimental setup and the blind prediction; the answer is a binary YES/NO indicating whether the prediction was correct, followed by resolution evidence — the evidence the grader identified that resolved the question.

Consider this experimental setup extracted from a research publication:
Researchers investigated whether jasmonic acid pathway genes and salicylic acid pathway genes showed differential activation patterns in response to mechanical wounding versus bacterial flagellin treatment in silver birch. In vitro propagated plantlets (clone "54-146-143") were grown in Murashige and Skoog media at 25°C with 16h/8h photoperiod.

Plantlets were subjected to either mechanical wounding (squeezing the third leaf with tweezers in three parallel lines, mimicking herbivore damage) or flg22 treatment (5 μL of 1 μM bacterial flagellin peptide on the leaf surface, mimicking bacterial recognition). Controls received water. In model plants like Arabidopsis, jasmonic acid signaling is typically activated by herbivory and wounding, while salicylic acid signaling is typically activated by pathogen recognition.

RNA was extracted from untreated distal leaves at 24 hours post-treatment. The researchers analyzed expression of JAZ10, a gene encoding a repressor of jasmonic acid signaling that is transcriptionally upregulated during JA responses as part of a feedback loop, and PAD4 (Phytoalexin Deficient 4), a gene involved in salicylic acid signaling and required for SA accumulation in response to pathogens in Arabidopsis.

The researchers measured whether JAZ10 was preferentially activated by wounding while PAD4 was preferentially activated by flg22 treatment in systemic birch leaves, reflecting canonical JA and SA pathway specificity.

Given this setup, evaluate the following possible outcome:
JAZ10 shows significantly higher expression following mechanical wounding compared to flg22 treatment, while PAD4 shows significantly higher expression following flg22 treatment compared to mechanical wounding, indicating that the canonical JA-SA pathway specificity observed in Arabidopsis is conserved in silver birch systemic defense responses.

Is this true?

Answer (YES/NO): NO